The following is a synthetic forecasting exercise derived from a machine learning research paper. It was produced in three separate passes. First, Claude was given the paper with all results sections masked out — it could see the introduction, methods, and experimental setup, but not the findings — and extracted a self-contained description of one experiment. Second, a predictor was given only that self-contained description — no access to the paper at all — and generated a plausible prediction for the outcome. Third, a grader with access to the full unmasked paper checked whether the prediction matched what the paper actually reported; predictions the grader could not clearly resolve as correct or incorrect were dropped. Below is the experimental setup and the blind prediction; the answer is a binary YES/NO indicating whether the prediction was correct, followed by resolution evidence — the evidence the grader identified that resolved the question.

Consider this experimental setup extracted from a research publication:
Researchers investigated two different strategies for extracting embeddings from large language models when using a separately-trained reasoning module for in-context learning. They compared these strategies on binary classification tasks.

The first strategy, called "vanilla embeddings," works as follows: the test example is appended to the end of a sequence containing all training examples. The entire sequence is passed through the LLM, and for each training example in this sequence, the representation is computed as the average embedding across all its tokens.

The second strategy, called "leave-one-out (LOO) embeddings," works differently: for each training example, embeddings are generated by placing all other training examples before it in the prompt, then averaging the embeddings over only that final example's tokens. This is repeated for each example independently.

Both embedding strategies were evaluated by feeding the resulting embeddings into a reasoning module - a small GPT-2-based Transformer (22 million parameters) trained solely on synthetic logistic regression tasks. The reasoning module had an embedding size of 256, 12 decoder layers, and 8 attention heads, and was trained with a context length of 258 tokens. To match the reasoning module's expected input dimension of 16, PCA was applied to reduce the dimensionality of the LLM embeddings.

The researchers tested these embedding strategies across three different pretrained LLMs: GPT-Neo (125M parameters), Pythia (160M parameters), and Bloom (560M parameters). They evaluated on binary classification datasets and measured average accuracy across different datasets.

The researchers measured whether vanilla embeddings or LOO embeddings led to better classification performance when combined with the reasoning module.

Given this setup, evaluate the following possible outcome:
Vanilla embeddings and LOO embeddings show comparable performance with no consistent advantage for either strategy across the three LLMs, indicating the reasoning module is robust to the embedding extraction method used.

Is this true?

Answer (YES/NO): NO